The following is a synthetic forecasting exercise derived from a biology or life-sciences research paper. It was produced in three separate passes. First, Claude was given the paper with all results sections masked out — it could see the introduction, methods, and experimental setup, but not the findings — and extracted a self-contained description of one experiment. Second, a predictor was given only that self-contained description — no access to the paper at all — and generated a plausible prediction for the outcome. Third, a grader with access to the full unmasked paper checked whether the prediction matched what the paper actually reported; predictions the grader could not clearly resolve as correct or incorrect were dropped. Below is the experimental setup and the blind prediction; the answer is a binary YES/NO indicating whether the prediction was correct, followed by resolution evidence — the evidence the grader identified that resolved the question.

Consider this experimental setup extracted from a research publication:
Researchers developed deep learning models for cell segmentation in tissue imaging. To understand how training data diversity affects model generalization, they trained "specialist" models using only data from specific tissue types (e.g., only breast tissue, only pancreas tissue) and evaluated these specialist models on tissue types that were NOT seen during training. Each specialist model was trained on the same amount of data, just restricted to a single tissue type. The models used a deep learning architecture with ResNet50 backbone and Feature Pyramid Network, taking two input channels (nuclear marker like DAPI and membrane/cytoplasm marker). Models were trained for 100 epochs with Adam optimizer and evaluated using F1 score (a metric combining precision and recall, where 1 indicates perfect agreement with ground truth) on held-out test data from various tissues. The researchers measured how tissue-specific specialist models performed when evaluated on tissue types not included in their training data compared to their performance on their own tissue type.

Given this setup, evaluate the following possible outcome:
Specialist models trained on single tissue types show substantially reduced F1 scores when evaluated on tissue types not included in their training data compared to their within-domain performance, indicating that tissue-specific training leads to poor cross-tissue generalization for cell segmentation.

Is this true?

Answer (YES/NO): YES